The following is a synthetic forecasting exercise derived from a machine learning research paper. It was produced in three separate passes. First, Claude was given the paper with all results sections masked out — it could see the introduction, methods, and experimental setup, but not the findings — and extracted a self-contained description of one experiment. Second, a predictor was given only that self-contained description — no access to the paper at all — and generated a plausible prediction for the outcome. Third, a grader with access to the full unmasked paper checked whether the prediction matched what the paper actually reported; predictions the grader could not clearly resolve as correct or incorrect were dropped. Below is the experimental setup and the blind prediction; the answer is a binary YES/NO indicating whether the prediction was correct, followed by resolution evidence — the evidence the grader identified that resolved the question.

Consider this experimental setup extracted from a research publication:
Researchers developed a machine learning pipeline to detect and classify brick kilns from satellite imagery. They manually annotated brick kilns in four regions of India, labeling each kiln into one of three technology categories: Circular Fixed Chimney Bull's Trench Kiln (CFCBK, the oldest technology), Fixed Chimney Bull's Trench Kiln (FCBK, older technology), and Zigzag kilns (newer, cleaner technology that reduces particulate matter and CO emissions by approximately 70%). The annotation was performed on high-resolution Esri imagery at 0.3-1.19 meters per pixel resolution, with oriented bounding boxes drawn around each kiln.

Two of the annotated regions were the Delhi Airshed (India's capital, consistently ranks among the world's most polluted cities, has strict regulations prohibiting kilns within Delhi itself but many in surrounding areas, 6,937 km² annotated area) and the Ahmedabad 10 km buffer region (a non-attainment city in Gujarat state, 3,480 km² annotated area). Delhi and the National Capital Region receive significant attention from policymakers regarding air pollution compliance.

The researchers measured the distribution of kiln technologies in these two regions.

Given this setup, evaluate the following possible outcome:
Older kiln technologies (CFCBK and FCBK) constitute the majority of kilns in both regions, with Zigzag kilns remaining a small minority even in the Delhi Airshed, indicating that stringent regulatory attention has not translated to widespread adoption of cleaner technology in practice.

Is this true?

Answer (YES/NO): NO